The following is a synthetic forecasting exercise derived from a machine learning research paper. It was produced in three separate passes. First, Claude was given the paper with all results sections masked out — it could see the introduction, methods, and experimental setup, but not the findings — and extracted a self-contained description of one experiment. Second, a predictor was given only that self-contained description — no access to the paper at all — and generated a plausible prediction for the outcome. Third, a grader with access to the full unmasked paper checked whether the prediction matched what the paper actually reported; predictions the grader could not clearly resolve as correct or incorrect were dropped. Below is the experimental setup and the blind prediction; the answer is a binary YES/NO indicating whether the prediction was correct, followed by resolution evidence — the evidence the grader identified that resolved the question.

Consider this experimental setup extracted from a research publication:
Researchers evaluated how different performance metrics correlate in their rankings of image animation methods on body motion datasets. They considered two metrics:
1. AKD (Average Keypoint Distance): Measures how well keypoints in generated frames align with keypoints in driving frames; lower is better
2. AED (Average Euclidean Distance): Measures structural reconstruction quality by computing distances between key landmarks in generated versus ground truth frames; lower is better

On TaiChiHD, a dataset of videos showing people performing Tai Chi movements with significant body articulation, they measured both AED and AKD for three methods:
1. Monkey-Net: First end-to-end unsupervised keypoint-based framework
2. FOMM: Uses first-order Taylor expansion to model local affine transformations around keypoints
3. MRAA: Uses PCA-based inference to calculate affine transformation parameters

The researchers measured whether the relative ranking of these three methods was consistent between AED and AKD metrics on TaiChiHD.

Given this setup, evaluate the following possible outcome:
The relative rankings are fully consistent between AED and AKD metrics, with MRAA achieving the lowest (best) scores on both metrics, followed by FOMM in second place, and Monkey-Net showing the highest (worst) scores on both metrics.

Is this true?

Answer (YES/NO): YES